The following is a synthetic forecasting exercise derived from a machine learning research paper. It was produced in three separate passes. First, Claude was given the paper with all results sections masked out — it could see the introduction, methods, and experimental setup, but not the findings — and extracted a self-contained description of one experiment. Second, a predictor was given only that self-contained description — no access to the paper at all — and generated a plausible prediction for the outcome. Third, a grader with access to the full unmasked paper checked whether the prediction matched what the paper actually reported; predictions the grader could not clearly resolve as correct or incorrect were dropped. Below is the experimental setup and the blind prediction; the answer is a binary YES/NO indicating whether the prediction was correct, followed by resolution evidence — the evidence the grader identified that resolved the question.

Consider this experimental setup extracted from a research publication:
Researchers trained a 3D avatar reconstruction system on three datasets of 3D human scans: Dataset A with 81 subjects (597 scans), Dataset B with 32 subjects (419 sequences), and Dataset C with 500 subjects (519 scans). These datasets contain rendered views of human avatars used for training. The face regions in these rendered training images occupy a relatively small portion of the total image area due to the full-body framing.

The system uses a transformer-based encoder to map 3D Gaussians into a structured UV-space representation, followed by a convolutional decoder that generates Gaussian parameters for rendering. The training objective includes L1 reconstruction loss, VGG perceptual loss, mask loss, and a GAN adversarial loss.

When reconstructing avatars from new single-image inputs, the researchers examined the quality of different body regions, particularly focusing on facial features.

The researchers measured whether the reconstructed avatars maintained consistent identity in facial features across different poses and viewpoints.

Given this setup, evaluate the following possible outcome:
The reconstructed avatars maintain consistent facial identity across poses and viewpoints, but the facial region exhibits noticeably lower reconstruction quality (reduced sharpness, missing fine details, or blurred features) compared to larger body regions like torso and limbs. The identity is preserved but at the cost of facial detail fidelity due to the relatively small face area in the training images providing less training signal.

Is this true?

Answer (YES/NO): NO